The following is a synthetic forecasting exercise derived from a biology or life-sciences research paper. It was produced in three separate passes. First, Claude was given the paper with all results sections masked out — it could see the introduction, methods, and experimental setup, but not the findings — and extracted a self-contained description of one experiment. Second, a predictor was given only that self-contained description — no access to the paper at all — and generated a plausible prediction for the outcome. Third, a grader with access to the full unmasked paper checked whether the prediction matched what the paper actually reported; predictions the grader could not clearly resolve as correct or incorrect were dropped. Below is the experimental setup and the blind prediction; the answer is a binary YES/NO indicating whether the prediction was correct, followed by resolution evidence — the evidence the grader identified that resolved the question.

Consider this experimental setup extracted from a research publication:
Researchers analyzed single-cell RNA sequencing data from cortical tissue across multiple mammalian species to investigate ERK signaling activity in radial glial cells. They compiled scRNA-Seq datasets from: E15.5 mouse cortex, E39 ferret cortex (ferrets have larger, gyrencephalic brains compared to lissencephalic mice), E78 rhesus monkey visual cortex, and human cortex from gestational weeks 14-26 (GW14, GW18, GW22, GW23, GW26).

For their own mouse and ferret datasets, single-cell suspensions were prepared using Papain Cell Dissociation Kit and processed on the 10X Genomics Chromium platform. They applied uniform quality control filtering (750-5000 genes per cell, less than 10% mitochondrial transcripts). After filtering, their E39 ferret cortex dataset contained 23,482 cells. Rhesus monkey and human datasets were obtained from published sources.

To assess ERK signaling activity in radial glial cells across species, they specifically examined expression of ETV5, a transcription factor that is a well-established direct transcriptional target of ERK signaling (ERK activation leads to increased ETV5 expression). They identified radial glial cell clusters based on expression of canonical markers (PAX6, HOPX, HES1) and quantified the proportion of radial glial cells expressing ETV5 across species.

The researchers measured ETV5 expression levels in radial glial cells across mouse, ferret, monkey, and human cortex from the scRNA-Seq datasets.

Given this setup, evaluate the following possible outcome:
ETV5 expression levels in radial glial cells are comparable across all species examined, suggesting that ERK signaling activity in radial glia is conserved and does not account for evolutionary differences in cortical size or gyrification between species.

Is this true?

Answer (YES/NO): NO